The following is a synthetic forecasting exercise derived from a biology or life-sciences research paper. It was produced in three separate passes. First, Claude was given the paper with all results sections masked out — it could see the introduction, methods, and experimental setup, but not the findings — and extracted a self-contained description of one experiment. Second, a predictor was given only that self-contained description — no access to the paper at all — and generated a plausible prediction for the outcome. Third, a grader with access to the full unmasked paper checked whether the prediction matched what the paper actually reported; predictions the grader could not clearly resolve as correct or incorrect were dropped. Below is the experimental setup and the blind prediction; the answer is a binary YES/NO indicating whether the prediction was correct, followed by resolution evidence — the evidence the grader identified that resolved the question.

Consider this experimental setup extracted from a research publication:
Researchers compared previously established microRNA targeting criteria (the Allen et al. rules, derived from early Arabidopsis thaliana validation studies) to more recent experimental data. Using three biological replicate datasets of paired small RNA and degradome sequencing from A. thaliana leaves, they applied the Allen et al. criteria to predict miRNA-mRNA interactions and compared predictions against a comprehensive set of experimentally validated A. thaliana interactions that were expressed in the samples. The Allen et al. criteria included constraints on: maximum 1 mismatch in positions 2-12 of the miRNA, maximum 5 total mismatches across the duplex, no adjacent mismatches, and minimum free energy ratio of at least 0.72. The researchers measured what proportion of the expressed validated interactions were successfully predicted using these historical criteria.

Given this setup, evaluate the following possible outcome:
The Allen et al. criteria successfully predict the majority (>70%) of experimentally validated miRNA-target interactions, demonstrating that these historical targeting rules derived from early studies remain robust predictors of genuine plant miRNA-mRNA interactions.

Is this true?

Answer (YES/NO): NO